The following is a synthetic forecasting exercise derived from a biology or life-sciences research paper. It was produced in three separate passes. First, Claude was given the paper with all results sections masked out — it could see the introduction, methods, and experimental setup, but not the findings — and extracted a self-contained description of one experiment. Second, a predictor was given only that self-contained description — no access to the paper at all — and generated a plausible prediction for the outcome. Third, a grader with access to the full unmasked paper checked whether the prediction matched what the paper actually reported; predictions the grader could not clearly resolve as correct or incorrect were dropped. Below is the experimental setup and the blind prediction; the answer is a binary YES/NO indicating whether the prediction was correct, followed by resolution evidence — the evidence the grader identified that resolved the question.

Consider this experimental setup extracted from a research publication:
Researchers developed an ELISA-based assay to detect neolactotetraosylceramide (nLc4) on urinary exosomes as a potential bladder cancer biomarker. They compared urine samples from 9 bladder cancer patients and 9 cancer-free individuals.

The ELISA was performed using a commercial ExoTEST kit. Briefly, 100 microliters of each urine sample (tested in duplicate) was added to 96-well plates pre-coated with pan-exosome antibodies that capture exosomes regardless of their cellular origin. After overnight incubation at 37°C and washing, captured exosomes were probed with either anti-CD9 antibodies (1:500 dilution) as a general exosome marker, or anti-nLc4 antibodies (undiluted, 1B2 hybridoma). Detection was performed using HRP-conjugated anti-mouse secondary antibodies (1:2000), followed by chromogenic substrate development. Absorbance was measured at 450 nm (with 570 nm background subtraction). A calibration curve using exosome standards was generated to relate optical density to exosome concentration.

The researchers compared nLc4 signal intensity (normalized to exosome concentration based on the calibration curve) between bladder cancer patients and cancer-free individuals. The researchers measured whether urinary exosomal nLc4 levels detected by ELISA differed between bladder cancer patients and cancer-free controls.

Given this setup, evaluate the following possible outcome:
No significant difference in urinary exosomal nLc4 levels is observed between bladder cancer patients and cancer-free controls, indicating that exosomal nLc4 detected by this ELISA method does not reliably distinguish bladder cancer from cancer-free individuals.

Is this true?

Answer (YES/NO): NO